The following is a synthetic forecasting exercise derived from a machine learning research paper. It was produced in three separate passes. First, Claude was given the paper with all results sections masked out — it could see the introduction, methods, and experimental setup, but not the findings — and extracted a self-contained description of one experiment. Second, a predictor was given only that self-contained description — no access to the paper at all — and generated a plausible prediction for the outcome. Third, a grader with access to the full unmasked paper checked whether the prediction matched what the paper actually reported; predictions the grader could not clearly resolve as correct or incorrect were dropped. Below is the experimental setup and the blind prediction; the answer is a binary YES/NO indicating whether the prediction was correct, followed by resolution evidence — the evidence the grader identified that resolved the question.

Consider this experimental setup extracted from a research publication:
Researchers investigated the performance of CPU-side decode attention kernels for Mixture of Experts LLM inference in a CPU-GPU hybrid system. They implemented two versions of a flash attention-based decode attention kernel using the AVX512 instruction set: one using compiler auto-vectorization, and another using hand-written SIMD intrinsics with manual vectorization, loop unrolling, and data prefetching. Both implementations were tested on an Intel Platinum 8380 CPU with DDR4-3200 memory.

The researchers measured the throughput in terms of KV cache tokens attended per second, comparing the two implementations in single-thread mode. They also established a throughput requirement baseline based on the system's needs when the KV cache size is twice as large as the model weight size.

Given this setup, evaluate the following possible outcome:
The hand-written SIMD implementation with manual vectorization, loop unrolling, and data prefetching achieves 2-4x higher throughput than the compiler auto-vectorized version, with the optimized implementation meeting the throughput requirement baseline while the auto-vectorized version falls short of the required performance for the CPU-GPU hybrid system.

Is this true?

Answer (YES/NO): NO